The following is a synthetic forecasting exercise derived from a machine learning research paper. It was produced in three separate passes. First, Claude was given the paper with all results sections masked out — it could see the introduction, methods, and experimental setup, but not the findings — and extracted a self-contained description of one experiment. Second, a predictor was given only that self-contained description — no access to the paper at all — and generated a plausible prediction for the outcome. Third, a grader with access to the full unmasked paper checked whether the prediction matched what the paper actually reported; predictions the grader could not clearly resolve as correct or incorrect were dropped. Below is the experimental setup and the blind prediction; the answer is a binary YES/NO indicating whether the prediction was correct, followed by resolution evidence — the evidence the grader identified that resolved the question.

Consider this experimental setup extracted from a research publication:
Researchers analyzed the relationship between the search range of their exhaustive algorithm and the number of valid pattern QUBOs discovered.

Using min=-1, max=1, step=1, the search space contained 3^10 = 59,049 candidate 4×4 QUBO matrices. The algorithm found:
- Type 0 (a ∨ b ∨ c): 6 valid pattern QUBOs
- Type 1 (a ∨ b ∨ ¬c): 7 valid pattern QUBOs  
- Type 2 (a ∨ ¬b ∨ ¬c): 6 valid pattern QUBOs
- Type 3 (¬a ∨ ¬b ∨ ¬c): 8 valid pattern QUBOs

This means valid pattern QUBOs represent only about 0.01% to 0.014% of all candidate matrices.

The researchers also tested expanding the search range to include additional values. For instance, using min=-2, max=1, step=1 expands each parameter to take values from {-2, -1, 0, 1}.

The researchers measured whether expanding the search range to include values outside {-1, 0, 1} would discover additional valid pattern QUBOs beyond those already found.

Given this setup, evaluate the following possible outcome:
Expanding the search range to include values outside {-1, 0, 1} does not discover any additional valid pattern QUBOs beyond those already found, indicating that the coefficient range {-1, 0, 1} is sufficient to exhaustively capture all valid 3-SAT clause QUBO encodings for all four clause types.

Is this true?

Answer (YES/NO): NO